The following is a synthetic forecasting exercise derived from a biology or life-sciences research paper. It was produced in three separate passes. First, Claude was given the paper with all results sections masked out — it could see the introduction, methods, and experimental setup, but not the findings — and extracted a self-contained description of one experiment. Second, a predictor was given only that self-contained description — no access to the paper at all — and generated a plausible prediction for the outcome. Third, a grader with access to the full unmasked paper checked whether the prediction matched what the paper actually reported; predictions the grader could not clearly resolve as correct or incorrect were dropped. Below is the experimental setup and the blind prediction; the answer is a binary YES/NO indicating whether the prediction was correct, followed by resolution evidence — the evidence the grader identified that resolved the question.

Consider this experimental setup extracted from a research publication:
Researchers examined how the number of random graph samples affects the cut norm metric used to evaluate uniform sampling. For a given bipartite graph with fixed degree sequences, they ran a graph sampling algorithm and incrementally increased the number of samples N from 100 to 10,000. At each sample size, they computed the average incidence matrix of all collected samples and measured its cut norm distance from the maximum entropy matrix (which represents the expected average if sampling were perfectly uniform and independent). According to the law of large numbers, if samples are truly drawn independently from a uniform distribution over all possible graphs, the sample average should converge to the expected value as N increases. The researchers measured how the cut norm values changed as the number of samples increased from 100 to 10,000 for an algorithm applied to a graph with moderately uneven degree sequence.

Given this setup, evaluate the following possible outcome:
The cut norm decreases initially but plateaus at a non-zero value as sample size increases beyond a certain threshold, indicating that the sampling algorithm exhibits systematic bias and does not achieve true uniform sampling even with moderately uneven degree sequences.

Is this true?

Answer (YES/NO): YES